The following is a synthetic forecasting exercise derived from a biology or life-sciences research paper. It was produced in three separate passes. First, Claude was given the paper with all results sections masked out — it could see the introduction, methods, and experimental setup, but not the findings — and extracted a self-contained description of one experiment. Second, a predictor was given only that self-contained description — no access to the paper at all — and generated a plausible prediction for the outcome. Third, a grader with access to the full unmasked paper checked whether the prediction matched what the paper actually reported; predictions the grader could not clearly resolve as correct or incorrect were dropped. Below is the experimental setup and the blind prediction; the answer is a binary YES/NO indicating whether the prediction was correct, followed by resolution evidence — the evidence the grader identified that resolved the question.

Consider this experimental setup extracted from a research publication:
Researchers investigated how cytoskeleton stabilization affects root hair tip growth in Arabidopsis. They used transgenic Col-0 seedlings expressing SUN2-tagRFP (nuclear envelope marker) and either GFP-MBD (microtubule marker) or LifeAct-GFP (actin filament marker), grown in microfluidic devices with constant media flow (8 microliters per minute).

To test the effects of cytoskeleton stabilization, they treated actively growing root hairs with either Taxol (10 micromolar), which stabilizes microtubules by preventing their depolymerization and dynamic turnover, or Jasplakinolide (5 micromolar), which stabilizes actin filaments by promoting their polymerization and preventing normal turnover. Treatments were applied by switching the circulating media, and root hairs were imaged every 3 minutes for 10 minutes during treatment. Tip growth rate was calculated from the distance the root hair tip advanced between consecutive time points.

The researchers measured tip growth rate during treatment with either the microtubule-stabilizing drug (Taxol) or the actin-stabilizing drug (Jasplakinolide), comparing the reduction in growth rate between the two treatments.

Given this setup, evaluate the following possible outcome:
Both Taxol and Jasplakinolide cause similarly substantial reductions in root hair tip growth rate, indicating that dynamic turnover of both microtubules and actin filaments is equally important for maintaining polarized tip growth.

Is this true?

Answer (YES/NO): NO